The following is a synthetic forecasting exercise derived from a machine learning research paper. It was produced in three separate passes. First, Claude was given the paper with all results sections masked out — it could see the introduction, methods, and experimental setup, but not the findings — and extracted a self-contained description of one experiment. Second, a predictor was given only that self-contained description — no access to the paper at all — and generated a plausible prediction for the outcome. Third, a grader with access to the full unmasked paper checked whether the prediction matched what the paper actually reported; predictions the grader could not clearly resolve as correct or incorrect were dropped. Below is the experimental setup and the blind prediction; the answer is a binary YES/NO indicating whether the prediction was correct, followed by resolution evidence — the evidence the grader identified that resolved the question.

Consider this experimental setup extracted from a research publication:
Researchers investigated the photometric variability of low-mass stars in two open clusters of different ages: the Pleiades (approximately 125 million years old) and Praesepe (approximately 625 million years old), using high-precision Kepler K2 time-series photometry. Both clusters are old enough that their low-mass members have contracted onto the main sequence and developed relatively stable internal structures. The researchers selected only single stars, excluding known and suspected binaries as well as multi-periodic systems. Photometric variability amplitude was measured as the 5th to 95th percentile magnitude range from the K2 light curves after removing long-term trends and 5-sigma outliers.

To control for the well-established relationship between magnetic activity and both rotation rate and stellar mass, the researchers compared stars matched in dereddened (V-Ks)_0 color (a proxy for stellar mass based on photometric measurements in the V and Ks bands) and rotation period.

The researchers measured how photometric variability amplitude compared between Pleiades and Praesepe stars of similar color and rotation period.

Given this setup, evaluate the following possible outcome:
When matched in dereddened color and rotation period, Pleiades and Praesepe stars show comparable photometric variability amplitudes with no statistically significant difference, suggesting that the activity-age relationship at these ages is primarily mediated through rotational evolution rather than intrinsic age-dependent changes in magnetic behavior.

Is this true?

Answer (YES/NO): NO